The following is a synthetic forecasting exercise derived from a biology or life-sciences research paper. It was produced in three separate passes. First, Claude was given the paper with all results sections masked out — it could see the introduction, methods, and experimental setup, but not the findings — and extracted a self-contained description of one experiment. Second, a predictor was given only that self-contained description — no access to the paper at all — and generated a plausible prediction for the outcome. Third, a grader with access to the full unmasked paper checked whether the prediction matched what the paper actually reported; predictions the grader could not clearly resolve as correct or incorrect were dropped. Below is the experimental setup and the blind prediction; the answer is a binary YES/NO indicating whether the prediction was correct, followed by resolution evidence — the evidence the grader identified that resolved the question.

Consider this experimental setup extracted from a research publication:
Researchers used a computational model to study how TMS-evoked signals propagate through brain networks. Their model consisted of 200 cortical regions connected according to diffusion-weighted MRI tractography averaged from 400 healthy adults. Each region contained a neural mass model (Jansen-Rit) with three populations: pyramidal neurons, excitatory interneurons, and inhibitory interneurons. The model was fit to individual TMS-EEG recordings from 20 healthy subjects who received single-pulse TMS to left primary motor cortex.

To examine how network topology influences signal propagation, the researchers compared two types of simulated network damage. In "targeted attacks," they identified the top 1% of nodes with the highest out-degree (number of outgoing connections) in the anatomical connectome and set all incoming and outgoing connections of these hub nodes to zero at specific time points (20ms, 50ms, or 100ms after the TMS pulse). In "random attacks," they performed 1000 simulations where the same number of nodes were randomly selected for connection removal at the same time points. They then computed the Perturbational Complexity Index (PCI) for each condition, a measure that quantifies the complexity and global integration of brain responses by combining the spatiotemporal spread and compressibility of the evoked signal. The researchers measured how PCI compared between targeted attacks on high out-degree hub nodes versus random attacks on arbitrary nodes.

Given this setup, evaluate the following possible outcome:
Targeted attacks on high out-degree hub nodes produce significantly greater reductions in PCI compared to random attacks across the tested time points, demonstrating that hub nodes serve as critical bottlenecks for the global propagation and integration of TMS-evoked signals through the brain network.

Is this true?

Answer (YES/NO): YES